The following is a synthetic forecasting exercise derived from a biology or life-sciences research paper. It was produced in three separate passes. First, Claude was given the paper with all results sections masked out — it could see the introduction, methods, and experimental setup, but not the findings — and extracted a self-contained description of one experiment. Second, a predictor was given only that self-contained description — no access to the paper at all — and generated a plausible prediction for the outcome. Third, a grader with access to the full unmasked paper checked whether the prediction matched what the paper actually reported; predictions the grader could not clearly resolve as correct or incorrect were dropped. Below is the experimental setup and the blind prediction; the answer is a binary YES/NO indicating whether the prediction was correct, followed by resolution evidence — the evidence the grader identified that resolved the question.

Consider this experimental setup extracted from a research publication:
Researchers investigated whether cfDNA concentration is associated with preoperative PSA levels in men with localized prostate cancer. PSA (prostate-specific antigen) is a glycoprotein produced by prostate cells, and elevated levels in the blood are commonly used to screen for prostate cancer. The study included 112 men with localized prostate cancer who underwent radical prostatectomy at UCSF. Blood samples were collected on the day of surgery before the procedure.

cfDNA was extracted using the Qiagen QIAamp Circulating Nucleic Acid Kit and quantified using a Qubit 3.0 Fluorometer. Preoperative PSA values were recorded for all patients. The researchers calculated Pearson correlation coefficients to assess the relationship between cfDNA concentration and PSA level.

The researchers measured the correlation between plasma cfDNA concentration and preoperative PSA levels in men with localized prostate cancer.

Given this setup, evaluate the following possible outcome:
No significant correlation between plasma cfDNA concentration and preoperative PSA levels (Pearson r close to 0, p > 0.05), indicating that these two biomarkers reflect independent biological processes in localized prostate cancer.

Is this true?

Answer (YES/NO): YES